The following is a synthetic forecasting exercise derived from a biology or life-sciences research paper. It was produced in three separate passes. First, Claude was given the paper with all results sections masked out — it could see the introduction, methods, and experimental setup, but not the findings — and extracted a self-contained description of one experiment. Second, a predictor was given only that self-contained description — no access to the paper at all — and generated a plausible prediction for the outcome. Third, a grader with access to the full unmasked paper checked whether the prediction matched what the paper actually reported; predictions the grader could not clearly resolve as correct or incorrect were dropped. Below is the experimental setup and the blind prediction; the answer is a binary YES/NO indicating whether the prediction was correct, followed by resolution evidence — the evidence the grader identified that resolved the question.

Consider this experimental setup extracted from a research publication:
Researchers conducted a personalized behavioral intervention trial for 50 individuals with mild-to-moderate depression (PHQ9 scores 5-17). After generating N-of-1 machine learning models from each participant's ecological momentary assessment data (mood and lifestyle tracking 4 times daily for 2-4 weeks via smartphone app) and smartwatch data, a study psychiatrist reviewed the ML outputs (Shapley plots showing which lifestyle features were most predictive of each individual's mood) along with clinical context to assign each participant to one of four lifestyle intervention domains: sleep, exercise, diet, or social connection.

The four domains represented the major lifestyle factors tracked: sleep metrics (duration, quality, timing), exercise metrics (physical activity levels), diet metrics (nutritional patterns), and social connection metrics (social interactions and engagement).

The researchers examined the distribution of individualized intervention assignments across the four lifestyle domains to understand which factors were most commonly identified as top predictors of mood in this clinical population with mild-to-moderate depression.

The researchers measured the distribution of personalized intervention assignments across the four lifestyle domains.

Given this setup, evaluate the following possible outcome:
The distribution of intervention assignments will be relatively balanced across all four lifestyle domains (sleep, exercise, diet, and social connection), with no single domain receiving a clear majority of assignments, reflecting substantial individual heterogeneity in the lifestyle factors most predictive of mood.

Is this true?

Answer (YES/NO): NO